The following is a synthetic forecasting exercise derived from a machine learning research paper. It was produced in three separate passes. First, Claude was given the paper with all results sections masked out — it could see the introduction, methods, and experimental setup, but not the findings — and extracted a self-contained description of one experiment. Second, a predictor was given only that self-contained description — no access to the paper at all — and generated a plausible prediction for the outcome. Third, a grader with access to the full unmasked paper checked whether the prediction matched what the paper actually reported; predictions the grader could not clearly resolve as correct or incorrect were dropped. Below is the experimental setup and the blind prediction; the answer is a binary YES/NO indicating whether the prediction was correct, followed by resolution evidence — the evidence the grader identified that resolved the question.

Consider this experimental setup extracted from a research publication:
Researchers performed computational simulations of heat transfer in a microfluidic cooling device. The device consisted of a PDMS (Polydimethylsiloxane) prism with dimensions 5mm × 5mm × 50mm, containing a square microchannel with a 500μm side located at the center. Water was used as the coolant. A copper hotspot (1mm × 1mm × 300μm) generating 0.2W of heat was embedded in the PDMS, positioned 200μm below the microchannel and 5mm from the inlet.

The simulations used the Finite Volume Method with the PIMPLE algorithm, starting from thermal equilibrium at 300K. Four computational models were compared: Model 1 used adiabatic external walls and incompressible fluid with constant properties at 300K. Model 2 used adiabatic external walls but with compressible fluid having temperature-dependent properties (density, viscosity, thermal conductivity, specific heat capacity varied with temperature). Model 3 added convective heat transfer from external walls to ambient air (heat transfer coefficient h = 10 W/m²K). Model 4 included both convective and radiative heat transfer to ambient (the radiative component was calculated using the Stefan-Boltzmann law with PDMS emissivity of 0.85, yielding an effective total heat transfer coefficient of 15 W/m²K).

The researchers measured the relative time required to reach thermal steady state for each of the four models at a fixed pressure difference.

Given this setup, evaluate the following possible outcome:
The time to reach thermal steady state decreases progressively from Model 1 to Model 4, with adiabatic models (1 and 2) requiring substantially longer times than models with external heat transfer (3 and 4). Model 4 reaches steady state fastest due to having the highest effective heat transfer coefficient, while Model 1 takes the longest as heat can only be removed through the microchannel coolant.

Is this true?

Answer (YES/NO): YES